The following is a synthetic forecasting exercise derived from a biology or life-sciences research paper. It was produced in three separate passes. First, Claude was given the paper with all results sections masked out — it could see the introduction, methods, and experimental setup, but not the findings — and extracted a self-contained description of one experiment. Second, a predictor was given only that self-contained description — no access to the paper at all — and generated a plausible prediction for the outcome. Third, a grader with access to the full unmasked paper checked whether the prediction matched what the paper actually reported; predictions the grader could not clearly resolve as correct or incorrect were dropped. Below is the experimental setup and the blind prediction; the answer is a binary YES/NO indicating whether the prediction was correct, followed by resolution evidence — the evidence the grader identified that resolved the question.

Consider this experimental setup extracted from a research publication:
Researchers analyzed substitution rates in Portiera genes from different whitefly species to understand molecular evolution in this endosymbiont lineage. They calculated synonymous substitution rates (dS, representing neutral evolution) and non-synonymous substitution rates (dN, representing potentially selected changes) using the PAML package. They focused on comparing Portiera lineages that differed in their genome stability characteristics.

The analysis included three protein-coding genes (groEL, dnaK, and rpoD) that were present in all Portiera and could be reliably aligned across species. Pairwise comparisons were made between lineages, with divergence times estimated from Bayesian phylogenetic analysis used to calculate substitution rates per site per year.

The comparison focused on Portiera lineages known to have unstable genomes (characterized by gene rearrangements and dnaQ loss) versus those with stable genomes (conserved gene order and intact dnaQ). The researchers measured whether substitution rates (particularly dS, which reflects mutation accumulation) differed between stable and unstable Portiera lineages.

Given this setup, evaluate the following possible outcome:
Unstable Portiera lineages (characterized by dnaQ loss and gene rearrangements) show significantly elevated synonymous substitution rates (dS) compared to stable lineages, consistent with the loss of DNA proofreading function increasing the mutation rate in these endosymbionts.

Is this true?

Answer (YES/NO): YES